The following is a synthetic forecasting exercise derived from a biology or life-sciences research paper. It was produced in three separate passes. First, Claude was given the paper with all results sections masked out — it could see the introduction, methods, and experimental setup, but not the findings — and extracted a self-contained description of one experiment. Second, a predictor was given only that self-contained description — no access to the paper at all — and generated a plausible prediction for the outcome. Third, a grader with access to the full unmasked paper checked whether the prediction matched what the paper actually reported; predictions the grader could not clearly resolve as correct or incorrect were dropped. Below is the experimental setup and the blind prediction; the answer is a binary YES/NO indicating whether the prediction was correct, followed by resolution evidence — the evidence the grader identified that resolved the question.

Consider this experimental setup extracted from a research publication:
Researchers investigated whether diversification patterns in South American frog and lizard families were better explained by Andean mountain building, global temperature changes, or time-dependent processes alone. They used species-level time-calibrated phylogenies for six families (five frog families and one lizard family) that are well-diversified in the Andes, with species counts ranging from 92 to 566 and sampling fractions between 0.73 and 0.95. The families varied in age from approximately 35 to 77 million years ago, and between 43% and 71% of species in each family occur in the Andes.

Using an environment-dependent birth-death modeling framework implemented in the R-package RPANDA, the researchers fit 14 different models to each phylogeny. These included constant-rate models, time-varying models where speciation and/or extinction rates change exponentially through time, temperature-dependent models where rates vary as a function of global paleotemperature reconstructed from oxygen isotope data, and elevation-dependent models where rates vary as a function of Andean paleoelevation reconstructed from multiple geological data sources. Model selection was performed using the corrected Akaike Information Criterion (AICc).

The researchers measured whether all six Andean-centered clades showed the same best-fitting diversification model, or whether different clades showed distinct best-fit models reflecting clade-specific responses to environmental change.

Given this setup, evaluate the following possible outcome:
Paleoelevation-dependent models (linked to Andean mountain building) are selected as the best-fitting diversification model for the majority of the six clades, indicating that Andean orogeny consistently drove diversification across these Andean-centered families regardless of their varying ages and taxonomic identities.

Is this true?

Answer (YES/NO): NO